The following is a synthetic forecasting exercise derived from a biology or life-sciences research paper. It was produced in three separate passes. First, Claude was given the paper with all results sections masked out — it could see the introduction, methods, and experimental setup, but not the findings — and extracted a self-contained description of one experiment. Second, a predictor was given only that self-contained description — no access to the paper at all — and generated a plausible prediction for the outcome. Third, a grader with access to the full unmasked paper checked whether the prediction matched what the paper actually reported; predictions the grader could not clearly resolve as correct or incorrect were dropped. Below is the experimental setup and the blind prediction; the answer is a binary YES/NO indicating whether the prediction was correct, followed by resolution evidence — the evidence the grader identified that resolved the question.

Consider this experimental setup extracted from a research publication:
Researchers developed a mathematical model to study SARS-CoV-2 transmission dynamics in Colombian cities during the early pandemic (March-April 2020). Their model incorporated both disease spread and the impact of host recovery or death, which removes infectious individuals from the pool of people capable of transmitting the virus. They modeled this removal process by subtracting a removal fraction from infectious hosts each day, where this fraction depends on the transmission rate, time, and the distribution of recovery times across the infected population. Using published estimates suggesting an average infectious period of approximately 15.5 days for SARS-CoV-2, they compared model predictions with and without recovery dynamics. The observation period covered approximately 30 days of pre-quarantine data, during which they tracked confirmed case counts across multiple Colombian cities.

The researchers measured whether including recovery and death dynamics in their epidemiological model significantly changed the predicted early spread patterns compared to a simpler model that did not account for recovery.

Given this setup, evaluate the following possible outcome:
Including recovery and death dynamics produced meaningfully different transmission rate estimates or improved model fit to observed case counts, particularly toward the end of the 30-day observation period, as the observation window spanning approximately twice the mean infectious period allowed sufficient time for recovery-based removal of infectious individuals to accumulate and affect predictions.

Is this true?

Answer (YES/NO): NO